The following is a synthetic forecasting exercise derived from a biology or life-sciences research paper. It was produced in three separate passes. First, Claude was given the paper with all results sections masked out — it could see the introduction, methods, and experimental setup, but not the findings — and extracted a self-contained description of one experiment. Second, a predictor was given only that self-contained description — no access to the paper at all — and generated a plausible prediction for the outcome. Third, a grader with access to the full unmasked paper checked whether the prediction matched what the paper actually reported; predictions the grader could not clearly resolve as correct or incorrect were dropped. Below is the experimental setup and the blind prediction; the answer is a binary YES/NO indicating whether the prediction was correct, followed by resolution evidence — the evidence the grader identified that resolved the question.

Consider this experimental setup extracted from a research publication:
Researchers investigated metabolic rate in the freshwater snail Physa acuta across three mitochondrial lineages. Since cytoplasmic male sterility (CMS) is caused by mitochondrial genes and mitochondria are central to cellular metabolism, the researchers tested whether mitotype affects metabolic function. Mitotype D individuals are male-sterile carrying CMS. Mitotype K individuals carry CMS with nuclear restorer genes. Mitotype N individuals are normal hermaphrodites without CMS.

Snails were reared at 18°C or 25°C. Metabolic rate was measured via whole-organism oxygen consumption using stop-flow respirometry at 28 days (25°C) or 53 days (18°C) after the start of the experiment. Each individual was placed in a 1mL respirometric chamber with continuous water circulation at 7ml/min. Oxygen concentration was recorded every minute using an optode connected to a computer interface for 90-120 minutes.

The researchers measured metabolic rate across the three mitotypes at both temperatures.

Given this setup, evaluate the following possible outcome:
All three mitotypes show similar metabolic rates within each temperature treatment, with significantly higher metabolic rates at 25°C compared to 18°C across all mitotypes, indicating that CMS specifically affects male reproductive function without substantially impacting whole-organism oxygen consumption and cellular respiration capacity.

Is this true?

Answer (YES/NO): NO